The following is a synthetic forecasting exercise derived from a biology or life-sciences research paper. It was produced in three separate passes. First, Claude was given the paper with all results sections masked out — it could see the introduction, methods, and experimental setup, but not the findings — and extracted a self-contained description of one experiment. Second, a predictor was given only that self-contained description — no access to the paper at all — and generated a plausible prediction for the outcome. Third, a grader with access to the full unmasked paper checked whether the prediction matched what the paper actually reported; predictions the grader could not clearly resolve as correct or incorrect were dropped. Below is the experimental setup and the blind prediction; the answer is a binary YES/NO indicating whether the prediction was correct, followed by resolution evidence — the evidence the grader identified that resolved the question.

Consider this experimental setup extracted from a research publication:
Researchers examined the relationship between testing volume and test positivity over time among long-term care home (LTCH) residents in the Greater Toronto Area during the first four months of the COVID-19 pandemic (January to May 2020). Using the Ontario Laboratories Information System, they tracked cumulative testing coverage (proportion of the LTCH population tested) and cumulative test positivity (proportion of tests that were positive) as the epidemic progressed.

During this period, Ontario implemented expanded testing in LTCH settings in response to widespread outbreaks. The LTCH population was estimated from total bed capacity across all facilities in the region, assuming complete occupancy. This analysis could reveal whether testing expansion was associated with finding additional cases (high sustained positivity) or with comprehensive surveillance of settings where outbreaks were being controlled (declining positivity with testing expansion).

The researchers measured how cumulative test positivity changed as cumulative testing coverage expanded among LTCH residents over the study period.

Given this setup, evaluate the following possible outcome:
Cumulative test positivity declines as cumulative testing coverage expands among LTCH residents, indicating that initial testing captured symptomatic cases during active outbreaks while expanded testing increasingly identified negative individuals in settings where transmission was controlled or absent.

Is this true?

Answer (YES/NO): YES